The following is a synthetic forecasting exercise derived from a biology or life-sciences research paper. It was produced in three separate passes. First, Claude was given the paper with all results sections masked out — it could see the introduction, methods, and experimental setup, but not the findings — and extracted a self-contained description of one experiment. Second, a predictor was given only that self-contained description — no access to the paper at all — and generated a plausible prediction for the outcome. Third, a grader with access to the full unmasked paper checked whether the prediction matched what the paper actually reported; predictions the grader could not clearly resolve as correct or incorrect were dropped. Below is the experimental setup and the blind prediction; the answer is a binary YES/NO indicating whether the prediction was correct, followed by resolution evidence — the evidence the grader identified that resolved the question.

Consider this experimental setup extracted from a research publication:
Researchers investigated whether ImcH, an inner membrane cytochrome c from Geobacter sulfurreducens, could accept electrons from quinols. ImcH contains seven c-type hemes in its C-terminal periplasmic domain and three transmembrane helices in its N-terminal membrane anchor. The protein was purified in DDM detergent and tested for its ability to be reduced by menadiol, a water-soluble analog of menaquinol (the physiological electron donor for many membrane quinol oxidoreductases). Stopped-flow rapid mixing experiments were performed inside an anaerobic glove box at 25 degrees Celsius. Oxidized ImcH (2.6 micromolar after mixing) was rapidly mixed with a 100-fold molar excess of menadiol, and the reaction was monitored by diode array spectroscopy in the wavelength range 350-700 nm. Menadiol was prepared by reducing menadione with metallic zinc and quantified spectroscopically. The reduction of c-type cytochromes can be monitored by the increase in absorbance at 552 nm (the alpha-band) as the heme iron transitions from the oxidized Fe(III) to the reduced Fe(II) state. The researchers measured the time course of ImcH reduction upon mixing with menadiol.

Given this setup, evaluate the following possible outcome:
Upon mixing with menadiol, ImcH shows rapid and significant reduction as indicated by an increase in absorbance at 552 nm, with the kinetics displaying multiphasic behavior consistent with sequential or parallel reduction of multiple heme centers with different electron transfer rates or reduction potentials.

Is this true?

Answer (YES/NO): NO